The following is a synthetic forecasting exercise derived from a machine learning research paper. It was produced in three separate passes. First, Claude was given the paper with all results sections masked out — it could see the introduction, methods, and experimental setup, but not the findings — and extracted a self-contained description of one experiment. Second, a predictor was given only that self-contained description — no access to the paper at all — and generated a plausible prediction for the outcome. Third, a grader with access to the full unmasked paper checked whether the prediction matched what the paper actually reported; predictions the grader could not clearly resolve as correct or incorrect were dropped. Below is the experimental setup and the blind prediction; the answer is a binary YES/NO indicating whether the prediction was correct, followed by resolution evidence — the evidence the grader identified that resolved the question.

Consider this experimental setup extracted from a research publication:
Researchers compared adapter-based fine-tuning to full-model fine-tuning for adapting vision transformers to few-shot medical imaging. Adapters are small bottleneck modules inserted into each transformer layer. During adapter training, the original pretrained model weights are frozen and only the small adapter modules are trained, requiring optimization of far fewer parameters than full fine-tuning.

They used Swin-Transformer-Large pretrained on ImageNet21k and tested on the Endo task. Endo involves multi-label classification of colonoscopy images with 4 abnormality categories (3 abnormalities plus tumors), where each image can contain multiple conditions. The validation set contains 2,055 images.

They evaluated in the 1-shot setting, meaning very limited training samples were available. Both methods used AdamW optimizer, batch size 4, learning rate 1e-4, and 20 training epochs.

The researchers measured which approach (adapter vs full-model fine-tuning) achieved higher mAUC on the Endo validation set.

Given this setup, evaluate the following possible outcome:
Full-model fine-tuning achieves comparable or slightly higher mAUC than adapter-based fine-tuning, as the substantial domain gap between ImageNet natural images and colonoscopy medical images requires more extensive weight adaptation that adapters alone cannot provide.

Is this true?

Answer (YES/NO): NO